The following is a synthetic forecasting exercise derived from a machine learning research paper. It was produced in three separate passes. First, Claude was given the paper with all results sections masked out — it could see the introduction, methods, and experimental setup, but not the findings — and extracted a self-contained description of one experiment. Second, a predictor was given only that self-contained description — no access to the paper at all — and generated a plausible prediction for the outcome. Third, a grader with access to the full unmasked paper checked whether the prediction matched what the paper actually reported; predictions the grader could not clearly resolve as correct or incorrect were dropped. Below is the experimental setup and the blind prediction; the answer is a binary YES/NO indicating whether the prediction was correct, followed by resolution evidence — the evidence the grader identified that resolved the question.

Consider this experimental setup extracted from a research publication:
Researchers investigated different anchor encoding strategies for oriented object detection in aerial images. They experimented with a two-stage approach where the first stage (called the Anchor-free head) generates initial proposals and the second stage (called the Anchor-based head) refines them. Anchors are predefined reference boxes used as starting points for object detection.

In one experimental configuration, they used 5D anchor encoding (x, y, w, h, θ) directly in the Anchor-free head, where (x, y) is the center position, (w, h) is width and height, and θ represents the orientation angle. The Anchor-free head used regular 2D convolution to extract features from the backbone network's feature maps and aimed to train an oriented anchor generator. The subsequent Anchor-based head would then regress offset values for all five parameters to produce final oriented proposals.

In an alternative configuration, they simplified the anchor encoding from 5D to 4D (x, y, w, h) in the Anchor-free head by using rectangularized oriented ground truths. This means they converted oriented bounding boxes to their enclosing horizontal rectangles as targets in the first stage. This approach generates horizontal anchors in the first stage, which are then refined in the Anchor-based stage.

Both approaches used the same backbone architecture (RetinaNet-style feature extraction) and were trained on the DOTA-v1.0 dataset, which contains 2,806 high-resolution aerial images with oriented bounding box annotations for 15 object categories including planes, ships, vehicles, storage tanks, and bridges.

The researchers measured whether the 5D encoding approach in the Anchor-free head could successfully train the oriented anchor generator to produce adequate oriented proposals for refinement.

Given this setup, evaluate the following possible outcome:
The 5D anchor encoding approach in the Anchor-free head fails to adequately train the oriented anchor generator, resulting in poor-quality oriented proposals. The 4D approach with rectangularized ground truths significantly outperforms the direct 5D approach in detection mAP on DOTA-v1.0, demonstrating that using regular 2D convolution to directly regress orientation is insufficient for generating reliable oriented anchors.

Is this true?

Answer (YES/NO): YES